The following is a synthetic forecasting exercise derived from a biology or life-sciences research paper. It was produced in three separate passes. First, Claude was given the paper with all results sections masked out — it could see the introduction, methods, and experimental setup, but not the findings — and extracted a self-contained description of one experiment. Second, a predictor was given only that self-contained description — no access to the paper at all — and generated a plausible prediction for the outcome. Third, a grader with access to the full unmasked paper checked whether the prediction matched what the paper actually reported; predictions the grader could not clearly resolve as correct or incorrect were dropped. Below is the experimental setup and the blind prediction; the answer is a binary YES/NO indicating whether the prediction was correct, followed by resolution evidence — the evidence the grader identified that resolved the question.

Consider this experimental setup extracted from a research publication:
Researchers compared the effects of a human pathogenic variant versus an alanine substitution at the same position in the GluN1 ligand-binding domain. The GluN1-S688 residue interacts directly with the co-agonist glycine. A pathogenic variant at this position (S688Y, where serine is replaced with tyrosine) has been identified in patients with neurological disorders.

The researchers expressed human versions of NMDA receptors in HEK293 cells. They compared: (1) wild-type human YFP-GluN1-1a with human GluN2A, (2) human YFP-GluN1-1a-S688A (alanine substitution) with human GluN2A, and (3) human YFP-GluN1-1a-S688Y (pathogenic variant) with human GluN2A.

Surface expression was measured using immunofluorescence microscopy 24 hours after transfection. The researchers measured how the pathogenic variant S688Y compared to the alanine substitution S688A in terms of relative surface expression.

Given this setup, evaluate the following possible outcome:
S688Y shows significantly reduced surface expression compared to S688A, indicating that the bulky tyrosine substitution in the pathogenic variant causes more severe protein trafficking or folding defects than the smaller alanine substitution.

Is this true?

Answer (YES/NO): NO